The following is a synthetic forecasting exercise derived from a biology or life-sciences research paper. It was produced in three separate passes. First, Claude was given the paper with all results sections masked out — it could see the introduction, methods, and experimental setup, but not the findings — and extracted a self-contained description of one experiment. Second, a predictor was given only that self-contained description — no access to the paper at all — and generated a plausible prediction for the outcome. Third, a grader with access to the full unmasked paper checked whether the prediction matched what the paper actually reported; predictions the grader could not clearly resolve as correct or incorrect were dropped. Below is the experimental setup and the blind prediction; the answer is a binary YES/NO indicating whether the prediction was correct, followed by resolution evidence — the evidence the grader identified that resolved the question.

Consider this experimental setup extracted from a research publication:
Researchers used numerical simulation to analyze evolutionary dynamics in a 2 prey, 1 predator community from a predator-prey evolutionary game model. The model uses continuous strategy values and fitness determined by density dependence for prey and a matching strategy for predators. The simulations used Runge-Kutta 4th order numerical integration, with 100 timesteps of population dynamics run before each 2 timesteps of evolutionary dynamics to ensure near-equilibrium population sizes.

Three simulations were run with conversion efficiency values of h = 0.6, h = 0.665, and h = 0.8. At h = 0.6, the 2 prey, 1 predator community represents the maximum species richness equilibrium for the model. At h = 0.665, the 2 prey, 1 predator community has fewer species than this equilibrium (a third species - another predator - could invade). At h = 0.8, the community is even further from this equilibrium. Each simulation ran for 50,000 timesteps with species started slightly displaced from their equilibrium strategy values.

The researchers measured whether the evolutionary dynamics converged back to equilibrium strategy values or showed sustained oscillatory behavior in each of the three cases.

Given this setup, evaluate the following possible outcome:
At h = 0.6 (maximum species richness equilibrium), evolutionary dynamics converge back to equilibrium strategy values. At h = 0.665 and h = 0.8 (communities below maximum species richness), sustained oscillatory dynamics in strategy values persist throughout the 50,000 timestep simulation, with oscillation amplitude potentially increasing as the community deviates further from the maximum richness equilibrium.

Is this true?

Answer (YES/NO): NO